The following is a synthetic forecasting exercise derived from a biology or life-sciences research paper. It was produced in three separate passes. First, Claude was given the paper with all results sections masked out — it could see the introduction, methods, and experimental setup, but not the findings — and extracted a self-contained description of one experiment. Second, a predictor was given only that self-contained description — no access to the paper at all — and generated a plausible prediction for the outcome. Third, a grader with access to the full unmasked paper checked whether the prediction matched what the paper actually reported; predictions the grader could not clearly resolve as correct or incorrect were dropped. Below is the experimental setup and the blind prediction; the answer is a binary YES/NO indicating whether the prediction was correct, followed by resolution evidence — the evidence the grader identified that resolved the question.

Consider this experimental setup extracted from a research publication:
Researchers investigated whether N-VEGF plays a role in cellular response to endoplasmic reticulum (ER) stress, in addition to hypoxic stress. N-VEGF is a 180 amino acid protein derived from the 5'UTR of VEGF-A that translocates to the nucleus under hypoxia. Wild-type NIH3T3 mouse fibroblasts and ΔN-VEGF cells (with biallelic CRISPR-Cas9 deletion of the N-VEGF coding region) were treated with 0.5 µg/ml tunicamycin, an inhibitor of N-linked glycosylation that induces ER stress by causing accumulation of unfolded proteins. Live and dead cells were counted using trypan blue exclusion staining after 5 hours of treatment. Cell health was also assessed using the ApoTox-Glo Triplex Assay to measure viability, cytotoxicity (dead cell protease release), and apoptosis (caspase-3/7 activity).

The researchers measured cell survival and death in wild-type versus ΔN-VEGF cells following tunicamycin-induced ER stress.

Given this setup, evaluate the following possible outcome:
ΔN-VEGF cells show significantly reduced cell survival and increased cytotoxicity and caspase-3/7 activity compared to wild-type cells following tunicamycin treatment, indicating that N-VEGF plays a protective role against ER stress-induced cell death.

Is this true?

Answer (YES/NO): NO